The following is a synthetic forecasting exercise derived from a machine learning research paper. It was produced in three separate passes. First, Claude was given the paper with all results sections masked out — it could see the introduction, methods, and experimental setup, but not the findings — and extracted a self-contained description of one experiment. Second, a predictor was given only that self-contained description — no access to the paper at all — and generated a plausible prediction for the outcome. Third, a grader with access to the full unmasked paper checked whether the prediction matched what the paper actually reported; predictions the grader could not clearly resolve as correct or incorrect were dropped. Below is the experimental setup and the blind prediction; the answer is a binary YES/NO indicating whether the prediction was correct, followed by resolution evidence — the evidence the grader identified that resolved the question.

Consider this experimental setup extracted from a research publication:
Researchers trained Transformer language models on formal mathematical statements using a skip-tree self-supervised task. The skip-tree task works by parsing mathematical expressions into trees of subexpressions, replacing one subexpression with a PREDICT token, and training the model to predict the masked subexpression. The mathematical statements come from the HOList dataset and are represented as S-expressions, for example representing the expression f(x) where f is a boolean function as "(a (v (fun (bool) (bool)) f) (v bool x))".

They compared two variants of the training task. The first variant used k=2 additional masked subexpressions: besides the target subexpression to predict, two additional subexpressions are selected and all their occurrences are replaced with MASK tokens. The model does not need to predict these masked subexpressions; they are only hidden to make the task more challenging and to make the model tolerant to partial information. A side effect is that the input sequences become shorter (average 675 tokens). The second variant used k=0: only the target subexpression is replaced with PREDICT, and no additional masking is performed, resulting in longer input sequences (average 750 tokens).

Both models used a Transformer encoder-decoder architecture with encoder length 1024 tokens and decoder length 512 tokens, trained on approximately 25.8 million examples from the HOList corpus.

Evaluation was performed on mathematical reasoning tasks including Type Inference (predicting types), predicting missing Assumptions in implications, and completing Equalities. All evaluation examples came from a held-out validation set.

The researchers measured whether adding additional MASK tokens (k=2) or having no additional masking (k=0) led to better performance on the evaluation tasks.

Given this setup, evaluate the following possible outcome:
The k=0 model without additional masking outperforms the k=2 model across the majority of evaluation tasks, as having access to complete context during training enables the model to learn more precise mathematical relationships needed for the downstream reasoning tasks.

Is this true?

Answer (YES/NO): NO